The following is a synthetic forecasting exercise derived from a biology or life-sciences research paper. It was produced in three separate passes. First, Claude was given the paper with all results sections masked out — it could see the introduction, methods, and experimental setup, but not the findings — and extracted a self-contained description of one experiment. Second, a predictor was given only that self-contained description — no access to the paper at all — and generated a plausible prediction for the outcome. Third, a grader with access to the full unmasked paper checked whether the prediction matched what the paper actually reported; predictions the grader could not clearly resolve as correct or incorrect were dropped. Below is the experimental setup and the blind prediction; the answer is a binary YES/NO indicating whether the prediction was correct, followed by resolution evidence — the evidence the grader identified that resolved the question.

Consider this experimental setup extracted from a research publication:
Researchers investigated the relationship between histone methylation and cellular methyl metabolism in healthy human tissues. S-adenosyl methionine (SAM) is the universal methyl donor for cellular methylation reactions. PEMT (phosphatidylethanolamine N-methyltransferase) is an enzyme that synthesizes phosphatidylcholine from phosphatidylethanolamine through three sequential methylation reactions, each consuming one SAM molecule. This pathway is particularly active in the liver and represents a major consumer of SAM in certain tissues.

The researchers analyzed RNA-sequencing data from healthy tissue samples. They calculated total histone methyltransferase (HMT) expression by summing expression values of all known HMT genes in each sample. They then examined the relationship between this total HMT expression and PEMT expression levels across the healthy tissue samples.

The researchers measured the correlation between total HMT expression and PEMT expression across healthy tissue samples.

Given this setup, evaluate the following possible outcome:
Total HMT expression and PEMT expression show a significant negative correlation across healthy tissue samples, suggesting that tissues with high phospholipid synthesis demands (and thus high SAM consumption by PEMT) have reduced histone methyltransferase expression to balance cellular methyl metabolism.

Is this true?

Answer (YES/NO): YES